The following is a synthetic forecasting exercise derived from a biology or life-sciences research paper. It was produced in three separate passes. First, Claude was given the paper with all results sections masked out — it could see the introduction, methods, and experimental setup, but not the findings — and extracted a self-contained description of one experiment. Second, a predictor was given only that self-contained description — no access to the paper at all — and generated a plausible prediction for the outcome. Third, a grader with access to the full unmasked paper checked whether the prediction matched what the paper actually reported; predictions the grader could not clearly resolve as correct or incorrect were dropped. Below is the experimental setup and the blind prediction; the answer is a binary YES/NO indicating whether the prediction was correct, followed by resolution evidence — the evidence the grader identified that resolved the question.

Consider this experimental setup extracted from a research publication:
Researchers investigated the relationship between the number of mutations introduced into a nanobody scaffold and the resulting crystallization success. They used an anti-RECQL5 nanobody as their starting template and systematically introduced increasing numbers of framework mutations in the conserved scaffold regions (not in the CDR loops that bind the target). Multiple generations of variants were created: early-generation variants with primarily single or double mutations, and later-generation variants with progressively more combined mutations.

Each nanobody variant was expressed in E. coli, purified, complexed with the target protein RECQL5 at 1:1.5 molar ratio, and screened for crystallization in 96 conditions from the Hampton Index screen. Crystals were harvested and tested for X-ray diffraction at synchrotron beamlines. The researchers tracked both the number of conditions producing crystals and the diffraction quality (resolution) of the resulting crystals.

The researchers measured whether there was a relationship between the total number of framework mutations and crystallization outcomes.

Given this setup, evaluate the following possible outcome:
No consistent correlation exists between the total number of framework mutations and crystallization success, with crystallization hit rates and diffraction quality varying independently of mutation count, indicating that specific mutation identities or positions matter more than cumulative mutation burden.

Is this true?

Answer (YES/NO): YES